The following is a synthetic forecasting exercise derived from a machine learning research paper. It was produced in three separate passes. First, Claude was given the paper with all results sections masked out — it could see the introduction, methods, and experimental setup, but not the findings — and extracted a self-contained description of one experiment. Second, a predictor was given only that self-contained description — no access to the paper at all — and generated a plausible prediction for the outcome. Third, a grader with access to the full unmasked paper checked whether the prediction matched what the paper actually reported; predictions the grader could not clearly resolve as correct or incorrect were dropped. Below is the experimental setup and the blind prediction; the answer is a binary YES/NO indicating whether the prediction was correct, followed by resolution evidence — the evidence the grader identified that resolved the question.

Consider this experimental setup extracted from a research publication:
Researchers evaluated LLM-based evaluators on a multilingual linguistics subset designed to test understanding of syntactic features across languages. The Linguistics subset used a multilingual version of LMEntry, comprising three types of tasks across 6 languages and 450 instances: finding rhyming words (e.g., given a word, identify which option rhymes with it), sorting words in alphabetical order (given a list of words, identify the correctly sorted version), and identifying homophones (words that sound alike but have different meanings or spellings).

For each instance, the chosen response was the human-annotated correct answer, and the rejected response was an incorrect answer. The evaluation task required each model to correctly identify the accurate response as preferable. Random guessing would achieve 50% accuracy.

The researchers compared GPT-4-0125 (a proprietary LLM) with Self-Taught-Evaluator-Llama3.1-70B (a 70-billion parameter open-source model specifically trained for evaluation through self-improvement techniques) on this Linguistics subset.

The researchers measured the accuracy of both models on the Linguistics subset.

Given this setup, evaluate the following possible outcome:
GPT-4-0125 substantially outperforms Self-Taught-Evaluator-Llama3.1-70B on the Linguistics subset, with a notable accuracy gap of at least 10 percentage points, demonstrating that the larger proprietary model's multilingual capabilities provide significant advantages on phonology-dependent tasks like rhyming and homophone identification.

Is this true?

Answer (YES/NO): YES